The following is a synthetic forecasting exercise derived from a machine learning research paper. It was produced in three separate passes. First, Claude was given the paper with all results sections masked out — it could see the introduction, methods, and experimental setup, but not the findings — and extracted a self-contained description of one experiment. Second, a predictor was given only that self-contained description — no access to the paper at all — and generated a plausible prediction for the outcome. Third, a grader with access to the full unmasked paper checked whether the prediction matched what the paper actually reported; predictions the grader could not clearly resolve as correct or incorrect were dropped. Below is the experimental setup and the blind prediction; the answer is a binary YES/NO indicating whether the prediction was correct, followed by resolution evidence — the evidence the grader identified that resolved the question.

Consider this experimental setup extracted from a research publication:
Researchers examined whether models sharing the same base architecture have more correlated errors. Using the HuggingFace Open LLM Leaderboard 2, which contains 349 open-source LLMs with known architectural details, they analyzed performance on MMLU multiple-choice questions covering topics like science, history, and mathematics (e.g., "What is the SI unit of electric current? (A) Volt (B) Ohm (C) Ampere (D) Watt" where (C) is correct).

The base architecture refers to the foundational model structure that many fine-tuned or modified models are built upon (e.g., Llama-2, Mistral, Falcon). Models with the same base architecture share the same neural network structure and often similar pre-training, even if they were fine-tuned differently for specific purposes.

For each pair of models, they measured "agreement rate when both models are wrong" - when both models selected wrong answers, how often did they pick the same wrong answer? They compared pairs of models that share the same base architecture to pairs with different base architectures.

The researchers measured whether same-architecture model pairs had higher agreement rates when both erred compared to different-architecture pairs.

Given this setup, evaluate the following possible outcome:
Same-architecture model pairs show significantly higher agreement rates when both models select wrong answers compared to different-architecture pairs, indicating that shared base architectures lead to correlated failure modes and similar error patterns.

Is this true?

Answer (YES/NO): YES